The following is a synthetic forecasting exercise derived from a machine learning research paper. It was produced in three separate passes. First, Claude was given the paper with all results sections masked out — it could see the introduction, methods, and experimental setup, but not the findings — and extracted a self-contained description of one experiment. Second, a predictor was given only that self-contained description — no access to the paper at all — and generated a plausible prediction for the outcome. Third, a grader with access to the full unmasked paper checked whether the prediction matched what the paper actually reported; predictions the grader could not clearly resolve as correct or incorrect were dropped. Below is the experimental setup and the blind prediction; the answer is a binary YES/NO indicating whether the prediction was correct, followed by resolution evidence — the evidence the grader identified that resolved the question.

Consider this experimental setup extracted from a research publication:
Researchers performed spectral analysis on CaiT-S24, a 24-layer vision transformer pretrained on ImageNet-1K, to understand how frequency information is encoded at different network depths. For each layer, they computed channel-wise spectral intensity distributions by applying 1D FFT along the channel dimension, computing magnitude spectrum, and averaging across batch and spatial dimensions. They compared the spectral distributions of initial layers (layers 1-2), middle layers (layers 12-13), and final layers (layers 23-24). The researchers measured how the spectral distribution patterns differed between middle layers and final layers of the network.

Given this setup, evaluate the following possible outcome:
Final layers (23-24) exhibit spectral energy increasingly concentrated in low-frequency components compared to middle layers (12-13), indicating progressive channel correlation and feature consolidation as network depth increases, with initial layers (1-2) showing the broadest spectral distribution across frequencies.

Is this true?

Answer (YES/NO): NO